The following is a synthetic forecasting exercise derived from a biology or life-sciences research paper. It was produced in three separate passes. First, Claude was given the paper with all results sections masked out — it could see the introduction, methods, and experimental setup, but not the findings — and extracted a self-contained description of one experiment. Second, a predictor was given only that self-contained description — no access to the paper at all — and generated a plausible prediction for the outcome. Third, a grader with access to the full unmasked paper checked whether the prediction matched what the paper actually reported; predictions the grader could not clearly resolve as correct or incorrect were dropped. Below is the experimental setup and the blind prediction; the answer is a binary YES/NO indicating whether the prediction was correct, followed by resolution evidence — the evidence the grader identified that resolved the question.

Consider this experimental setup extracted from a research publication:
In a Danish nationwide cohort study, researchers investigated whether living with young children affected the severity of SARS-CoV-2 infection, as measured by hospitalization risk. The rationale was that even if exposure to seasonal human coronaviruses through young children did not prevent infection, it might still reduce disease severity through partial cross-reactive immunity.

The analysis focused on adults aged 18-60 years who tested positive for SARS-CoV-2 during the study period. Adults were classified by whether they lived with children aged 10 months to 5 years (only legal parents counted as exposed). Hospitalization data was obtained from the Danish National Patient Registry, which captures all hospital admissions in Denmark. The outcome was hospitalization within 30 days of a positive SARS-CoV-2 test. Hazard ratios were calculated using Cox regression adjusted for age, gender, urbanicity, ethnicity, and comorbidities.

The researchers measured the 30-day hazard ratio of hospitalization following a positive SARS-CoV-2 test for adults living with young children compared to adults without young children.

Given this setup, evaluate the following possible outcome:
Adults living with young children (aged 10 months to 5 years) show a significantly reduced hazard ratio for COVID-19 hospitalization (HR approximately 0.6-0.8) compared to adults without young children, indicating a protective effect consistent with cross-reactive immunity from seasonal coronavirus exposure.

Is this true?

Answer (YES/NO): NO